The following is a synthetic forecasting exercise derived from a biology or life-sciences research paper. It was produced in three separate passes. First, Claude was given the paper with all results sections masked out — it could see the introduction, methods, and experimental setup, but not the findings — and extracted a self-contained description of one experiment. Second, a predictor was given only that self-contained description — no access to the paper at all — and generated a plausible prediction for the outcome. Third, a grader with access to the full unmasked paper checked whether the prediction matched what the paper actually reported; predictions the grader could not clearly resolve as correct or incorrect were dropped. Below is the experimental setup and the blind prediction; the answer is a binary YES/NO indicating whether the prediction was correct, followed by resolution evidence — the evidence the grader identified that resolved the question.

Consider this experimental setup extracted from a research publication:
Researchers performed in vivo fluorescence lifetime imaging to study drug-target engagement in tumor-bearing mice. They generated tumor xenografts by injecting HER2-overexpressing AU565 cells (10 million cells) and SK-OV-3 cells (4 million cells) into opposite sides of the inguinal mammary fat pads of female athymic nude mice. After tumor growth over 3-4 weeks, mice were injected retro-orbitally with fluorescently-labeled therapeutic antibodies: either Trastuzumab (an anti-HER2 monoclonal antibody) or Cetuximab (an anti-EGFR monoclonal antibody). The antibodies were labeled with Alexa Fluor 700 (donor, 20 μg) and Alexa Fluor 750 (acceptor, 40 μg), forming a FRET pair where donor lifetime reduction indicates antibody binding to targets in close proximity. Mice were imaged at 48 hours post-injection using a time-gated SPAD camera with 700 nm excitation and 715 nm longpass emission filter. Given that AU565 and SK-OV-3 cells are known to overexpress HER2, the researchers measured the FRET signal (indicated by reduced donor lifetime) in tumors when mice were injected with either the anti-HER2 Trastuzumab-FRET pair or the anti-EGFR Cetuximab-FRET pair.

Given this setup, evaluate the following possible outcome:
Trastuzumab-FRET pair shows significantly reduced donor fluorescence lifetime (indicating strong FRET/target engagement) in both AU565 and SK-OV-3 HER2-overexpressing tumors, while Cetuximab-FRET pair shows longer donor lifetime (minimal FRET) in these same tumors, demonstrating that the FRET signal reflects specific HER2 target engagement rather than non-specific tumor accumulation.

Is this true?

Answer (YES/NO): NO